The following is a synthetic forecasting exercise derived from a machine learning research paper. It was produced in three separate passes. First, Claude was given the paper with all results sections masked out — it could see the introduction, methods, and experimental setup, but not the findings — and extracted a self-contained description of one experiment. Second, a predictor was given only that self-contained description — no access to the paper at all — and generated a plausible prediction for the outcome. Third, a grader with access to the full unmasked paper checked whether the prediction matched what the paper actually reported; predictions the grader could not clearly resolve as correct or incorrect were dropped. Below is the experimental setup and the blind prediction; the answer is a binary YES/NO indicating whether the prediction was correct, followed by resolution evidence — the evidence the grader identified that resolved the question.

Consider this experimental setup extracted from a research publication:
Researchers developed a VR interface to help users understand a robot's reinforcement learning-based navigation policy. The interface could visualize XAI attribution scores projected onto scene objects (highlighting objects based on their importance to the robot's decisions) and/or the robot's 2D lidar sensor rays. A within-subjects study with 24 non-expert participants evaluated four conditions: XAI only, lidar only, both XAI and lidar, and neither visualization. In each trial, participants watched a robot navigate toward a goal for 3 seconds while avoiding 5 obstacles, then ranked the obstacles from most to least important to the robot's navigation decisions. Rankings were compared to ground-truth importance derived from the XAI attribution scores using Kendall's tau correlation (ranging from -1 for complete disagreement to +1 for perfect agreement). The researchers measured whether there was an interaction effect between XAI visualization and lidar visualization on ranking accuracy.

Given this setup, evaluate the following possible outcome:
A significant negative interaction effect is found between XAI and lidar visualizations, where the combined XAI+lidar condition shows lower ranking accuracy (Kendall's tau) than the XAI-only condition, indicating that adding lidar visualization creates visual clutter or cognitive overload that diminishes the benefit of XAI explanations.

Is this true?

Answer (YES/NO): NO